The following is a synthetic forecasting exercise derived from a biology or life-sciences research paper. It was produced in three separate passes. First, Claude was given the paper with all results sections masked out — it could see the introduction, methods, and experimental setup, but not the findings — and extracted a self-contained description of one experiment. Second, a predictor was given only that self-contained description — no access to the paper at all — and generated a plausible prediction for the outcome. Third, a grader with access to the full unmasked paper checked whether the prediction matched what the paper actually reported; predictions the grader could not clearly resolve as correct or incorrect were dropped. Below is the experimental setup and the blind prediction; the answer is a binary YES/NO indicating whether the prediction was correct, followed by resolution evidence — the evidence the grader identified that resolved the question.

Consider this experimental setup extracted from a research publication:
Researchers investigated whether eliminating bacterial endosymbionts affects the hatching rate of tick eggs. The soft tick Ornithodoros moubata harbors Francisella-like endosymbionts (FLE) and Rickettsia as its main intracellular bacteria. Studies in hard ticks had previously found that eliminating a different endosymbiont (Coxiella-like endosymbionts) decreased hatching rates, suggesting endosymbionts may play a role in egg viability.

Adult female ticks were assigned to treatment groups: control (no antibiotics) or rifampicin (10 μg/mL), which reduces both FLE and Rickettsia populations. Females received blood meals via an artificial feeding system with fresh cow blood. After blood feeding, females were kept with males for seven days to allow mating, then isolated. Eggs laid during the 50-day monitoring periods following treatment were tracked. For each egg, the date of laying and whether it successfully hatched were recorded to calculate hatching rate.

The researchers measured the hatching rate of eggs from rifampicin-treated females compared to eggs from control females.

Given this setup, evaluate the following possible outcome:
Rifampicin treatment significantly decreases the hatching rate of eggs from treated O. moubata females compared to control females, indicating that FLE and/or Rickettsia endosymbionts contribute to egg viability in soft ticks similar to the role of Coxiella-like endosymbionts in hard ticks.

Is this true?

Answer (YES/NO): NO